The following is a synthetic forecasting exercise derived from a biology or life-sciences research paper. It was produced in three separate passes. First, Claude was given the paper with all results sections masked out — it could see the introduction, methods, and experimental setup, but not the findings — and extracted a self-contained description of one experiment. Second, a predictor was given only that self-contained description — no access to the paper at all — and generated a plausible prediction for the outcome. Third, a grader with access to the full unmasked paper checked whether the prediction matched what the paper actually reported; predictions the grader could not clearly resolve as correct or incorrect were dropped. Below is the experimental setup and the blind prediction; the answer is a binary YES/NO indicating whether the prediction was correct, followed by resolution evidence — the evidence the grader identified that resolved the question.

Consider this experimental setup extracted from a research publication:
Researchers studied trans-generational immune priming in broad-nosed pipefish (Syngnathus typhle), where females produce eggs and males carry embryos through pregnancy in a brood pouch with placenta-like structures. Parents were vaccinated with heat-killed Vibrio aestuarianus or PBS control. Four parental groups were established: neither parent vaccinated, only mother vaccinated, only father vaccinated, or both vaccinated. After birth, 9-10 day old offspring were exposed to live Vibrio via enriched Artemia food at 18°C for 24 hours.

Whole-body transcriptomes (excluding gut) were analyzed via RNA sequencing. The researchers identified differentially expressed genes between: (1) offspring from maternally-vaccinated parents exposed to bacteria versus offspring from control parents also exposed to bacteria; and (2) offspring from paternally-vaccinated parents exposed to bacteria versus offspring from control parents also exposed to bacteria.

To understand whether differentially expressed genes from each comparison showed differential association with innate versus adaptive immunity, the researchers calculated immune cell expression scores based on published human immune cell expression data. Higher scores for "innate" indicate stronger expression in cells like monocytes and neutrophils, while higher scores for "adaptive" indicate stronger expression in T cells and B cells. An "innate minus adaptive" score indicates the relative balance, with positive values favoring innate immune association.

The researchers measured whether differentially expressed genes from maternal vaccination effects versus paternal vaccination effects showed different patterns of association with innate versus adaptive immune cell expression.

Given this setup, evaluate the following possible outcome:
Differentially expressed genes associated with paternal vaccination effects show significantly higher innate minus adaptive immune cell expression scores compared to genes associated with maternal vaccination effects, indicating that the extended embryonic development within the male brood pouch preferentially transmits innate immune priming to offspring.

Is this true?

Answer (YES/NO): YES